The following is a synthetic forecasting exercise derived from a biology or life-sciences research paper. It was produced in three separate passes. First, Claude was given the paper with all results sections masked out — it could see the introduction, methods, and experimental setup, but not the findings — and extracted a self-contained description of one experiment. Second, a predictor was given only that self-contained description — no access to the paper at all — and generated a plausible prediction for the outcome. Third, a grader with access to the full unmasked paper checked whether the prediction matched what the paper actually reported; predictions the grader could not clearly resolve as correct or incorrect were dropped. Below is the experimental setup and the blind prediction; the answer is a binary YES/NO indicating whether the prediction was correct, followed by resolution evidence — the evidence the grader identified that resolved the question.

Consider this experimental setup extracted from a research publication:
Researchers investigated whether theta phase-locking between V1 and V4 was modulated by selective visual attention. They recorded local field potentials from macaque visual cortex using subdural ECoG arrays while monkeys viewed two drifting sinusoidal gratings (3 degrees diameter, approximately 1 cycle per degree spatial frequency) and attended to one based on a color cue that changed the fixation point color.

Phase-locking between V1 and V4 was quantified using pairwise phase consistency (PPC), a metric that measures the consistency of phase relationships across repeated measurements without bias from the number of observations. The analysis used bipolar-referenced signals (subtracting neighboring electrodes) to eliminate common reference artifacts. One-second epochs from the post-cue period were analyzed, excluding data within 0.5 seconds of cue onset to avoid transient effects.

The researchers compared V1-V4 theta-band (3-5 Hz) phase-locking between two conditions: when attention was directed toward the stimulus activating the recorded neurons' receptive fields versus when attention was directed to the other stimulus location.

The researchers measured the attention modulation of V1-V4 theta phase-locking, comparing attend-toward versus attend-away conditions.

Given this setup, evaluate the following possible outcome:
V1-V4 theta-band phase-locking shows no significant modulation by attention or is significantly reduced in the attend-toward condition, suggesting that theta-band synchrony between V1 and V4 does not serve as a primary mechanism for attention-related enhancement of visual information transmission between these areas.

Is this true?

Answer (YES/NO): YES